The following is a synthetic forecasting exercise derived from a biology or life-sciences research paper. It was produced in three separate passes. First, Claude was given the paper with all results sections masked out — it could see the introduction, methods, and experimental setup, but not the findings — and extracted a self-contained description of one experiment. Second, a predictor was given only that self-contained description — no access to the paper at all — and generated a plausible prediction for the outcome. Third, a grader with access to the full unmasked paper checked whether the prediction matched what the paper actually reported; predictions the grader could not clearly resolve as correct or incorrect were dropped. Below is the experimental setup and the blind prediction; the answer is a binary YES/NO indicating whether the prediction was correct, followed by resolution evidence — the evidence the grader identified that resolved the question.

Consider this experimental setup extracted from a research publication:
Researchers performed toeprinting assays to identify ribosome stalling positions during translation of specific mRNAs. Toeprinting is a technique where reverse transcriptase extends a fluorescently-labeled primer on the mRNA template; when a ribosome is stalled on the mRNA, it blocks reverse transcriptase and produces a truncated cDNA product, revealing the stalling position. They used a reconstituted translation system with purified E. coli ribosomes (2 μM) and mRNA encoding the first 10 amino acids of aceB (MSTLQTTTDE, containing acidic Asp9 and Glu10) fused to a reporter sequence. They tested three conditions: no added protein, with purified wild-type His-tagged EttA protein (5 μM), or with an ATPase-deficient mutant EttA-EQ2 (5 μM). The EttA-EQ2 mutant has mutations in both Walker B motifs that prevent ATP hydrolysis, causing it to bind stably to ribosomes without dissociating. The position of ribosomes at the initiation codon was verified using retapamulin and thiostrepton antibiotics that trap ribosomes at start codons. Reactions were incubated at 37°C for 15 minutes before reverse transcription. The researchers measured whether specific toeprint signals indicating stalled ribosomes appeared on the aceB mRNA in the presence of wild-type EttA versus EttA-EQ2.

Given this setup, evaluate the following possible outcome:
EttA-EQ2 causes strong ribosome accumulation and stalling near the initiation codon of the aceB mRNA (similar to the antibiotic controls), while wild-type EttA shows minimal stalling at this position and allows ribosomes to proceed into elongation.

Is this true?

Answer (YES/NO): YES